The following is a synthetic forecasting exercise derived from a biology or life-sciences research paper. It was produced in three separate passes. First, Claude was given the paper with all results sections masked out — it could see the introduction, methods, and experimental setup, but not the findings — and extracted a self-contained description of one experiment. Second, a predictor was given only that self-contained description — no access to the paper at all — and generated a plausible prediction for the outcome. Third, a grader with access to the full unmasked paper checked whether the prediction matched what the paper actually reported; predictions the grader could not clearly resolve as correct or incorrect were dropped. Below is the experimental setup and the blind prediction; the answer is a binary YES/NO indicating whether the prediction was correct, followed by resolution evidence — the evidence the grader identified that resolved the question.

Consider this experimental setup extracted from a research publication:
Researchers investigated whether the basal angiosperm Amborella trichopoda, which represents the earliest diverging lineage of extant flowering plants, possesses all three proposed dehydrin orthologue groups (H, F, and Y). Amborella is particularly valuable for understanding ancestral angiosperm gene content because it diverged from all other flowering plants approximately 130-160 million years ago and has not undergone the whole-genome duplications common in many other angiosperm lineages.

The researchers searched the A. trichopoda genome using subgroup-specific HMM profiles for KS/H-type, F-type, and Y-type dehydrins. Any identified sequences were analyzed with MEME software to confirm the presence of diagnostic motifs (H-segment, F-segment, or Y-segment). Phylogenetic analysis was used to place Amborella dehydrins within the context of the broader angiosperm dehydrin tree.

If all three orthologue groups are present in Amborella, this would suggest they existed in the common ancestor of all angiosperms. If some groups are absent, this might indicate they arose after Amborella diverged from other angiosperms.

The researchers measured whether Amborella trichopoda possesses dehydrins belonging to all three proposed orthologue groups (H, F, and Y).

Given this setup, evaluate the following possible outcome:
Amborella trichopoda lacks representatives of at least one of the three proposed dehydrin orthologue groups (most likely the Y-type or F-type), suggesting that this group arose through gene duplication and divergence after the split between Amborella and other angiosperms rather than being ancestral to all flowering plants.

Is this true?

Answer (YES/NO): NO